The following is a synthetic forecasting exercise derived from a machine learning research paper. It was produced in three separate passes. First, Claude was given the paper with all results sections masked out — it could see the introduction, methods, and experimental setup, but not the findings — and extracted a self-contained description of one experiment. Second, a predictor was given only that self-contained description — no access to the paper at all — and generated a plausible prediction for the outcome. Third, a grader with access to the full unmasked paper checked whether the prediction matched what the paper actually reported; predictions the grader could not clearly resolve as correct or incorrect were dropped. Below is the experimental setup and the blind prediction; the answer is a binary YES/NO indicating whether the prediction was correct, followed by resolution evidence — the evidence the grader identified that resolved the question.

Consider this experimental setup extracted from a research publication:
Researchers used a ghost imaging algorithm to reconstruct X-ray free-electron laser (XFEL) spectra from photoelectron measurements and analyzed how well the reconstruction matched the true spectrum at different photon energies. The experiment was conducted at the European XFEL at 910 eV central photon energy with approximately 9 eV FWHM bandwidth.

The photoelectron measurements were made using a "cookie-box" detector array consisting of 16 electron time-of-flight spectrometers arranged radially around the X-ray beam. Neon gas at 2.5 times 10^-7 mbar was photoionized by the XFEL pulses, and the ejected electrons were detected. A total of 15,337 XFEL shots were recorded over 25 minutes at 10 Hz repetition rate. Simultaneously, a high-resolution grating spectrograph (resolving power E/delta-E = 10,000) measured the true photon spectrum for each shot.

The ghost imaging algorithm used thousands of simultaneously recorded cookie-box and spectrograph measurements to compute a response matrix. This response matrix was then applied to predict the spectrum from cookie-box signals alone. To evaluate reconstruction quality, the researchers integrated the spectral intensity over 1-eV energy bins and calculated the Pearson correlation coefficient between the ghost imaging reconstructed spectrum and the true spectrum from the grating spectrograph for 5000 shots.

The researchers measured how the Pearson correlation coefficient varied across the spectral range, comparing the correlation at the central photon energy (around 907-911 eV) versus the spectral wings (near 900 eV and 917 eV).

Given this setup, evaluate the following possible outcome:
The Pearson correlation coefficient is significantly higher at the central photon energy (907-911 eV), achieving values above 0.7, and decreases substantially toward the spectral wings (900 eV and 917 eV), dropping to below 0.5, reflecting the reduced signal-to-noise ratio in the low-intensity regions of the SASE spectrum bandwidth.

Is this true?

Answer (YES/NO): NO